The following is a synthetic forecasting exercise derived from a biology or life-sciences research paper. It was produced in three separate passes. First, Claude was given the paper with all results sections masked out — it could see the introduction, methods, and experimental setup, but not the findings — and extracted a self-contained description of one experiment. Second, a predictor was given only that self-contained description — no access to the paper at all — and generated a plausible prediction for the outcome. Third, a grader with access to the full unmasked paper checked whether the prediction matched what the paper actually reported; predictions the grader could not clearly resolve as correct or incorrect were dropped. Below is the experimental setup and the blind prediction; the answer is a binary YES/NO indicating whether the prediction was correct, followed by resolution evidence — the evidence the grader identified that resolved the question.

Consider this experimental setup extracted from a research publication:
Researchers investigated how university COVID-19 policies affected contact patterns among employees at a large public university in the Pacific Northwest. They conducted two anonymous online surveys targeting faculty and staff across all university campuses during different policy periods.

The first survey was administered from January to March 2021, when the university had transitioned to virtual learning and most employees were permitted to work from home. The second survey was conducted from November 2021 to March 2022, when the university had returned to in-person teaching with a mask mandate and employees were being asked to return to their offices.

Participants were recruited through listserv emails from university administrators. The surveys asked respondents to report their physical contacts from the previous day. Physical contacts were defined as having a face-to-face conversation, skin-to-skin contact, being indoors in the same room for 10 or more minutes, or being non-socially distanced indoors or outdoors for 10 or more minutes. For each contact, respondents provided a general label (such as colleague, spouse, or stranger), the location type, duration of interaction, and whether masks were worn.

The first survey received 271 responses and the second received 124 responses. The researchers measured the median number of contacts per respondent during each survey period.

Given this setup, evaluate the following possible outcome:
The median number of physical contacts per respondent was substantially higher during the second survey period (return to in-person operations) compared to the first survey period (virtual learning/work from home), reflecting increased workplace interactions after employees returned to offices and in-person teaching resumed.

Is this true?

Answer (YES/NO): YES